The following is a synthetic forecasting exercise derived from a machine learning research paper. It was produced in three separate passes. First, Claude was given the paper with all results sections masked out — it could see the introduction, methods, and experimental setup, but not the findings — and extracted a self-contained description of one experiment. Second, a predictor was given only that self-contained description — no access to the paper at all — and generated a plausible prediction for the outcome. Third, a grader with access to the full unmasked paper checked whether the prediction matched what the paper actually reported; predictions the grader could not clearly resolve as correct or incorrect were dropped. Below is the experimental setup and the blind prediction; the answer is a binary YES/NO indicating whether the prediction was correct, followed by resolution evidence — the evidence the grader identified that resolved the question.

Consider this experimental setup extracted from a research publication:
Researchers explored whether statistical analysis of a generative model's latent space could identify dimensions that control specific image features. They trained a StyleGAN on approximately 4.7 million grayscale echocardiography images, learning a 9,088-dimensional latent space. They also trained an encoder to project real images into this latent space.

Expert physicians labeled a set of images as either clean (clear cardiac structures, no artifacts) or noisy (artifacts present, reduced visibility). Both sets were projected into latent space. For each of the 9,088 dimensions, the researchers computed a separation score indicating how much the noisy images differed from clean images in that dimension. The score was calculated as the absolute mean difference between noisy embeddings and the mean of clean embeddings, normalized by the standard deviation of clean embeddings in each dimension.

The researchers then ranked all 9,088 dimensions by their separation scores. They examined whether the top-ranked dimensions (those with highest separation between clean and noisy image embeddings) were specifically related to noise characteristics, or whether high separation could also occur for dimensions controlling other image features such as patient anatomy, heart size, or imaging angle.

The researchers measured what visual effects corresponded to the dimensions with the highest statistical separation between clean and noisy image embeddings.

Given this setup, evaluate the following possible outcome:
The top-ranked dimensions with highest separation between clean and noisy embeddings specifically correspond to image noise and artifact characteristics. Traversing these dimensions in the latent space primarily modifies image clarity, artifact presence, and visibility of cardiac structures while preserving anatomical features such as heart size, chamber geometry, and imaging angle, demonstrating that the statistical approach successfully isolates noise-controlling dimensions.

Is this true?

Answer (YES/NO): NO